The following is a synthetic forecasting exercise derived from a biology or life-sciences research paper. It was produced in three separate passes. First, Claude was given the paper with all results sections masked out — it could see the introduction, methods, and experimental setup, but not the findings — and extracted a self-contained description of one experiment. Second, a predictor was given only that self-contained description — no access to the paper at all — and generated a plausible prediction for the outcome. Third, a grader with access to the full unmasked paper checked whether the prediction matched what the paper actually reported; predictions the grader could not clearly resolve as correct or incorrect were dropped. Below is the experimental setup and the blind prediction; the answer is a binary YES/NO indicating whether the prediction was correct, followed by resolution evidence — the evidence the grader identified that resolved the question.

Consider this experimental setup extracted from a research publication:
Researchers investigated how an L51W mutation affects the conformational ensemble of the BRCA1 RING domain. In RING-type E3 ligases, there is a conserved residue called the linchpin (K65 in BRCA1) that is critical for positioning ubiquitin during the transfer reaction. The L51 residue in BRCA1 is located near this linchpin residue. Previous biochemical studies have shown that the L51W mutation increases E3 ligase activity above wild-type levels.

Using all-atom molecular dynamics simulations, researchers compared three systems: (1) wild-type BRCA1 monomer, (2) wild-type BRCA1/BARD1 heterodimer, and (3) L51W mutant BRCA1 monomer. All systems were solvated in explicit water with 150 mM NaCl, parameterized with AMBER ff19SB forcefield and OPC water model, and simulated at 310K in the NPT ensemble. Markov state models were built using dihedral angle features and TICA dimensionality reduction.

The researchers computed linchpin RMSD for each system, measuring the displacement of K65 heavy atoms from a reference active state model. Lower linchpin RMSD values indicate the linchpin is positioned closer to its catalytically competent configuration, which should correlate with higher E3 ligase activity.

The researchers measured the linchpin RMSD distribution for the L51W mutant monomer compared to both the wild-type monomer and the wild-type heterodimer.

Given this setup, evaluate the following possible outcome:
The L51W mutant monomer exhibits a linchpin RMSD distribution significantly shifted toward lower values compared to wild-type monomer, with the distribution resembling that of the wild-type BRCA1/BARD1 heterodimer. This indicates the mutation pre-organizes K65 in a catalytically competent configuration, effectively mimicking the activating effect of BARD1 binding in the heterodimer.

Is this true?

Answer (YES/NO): NO